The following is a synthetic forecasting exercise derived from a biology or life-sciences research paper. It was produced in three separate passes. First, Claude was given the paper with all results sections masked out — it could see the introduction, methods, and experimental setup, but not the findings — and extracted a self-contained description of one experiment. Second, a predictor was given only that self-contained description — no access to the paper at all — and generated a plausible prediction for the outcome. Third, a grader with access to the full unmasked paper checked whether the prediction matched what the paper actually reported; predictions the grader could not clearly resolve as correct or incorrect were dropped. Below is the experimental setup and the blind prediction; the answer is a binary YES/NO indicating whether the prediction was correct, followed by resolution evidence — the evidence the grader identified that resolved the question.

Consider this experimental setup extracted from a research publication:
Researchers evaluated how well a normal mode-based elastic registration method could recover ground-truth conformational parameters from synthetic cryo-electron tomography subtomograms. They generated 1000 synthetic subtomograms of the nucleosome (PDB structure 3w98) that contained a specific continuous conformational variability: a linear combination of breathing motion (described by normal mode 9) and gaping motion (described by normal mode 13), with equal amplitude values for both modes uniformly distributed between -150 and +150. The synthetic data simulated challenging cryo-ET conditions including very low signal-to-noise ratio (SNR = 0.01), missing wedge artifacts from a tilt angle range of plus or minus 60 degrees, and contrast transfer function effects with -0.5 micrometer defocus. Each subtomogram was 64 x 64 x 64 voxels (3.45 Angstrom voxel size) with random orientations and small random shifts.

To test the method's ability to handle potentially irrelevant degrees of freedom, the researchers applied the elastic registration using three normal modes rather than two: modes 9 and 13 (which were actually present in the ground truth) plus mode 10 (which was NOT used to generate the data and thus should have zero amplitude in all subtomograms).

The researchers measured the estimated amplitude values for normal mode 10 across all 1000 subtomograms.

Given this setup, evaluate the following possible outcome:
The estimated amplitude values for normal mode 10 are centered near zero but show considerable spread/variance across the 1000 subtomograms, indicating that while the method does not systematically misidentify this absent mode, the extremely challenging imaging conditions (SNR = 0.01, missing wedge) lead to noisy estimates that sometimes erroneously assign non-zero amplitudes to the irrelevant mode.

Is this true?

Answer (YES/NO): NO